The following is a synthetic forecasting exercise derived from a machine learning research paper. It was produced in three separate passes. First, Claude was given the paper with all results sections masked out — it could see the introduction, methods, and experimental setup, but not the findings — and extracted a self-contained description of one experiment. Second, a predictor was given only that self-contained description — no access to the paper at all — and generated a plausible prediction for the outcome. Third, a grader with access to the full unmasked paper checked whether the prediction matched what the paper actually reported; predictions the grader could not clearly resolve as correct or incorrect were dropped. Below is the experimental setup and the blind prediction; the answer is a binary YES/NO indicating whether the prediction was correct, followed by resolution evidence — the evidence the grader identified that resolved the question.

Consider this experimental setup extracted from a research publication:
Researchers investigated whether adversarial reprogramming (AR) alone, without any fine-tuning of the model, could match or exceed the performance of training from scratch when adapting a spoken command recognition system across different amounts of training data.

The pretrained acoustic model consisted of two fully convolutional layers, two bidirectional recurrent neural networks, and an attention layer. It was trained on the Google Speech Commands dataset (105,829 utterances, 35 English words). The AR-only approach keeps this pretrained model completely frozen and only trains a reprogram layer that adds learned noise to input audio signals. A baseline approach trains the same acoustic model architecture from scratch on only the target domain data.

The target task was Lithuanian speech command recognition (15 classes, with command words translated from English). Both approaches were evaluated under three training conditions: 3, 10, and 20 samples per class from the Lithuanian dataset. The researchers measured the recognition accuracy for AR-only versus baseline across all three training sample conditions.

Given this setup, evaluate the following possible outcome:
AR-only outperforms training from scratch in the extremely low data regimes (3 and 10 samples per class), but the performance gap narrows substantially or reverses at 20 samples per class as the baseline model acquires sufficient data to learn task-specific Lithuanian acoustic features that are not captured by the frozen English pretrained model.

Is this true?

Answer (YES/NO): NO